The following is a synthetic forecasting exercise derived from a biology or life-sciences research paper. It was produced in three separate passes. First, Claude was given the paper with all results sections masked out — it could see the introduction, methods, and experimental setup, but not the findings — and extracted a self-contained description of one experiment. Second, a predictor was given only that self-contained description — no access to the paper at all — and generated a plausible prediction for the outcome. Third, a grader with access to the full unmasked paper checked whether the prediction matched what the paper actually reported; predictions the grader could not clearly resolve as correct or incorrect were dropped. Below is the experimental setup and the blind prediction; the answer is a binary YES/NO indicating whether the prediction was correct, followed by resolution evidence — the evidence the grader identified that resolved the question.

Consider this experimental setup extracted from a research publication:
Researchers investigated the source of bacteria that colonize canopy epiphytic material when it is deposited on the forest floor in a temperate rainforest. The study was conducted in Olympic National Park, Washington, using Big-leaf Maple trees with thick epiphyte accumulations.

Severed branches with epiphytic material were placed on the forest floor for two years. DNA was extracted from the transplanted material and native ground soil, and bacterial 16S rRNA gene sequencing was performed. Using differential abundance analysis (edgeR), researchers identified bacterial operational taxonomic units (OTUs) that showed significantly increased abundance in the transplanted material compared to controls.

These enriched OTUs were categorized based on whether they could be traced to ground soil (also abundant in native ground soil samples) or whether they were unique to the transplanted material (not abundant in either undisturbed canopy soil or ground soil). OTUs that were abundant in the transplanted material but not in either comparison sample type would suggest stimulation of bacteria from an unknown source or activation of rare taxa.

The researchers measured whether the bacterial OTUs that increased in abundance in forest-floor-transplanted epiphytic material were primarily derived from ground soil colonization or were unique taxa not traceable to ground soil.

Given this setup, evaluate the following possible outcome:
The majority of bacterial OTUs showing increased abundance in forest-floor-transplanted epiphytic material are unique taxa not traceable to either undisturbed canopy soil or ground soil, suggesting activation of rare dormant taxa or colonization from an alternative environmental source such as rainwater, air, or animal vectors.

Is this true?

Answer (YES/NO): NO